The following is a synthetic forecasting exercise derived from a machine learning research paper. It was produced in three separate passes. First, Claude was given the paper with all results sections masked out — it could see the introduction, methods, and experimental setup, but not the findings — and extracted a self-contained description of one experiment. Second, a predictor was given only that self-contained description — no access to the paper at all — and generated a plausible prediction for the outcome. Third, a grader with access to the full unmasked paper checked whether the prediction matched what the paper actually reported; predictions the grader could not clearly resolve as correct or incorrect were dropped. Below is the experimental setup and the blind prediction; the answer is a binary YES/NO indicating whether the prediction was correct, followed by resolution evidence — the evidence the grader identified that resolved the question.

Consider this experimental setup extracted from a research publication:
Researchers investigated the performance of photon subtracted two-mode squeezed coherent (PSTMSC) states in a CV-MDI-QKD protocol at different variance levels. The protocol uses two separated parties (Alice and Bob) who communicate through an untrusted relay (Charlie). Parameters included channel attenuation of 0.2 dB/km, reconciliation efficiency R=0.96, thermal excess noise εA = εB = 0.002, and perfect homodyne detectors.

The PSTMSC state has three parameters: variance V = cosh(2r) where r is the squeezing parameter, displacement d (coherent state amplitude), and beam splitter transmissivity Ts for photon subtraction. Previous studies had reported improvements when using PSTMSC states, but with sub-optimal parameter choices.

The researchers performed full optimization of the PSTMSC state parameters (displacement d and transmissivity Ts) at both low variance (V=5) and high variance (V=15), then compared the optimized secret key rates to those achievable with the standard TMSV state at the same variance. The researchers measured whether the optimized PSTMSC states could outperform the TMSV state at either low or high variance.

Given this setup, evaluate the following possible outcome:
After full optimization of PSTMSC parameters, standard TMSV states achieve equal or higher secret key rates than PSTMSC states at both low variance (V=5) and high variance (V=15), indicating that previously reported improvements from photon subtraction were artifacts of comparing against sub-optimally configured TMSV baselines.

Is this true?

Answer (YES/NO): NO